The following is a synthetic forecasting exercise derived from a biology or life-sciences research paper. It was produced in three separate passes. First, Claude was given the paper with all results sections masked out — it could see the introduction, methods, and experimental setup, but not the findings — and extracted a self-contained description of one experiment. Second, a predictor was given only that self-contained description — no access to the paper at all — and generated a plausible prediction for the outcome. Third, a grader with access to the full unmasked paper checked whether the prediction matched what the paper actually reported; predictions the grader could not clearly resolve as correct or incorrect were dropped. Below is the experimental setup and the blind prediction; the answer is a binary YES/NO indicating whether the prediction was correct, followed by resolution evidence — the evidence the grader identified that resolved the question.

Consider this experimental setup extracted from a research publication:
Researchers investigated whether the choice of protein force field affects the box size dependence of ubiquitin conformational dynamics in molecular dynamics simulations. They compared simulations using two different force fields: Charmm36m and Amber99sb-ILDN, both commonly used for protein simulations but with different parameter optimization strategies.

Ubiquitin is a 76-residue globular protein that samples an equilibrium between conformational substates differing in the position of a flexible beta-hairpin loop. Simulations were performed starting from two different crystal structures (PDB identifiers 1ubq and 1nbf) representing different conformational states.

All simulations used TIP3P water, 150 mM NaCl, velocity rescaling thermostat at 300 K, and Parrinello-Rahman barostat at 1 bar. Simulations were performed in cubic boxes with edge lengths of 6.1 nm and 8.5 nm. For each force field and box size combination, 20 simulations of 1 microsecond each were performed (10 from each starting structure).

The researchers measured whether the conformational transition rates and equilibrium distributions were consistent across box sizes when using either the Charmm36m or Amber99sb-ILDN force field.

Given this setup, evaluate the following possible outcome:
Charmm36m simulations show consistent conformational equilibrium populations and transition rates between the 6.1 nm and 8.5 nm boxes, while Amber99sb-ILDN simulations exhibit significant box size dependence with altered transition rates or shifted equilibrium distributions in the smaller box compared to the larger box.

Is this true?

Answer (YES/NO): NO